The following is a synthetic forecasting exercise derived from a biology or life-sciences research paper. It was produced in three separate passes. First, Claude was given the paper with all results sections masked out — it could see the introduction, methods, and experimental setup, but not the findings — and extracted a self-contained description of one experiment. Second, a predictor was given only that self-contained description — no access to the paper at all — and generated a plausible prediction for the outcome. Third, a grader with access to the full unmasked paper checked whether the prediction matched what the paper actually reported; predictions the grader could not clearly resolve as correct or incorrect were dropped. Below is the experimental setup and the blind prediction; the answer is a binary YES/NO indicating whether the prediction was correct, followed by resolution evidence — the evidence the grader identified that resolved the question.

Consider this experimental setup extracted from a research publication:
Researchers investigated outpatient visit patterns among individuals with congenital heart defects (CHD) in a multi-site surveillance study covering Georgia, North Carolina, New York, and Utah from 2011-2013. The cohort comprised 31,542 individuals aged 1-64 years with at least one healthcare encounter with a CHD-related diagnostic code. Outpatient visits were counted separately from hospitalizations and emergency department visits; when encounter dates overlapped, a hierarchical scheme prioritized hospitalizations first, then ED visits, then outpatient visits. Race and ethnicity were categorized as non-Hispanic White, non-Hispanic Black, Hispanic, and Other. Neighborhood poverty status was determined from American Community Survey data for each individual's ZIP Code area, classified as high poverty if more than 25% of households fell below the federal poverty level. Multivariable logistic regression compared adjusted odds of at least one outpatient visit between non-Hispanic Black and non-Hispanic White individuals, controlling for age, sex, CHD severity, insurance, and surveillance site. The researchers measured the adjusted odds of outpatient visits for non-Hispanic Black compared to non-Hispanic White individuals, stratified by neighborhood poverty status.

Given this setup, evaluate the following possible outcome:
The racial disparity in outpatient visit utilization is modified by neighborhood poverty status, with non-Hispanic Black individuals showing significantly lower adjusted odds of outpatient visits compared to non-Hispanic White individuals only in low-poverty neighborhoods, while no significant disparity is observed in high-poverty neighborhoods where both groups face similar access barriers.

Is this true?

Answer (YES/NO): NO